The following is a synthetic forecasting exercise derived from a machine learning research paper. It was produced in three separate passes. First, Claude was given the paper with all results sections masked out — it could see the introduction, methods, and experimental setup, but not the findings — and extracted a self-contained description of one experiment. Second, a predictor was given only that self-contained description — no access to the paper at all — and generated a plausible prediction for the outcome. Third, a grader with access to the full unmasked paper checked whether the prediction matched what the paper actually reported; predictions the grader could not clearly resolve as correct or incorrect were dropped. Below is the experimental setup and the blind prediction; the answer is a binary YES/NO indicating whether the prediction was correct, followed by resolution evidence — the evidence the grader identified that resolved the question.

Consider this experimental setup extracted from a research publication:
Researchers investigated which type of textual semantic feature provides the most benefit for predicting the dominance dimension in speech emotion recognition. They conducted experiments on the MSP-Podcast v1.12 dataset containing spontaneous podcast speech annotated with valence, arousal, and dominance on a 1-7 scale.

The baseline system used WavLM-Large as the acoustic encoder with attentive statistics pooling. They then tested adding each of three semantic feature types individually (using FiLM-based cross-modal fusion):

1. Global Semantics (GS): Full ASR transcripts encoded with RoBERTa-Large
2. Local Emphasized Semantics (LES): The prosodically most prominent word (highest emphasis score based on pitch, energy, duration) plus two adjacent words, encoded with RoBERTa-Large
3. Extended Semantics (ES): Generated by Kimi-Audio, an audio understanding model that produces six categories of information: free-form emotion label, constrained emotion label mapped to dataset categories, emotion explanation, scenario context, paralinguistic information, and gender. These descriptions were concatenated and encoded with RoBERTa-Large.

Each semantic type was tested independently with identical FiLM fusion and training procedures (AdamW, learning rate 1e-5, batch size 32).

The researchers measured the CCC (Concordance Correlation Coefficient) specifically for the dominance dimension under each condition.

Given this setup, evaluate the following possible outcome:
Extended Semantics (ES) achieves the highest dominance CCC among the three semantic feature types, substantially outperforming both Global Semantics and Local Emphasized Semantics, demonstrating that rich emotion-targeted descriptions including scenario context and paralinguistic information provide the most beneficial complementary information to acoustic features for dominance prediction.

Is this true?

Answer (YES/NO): YES